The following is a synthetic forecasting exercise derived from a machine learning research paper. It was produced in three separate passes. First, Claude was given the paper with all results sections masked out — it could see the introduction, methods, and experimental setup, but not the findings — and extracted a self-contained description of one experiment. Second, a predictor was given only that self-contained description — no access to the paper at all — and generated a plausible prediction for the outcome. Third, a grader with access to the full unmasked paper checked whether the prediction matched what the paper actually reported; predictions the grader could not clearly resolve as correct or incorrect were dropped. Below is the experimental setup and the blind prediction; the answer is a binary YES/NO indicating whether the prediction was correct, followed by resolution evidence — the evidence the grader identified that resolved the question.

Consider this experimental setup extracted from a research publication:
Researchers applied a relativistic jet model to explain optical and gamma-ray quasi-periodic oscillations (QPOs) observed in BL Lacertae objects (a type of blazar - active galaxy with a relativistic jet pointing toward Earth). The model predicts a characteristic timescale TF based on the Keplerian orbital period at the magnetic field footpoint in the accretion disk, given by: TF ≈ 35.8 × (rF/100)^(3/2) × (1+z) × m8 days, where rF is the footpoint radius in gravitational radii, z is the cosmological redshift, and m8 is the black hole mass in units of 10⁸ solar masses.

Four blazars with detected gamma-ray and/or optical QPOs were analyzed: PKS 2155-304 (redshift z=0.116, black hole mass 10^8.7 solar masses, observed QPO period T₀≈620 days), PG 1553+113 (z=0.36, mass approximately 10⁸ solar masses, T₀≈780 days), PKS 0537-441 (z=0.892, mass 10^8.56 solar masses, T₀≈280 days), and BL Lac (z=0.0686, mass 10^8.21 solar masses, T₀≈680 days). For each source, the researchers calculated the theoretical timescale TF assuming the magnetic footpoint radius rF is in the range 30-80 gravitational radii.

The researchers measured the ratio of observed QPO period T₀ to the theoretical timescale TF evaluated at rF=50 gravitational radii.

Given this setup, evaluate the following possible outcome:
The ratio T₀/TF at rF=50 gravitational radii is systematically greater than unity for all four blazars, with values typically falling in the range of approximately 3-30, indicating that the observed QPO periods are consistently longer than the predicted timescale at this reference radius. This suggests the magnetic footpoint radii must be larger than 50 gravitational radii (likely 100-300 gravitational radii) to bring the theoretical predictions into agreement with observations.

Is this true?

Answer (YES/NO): NO